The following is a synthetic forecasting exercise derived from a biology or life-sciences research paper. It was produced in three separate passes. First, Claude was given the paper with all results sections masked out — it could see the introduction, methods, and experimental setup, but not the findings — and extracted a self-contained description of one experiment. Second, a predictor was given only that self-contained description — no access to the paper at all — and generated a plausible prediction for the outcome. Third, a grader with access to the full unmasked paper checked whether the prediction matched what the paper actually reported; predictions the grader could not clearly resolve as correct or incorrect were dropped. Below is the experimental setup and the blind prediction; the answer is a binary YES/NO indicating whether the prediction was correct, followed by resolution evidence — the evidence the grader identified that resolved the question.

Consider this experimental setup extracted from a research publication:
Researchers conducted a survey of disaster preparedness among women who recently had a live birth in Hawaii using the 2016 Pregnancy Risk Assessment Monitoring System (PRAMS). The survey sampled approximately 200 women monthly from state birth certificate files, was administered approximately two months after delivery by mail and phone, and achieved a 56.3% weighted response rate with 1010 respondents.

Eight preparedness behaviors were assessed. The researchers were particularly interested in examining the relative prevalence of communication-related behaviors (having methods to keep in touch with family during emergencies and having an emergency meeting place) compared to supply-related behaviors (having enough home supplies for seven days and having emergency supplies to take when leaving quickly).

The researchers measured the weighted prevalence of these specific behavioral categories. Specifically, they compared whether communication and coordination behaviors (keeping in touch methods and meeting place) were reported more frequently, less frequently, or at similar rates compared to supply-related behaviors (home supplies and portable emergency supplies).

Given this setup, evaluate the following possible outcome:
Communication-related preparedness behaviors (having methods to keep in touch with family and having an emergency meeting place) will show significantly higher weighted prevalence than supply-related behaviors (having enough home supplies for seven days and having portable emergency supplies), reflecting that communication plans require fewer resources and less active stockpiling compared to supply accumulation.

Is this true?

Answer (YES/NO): NO